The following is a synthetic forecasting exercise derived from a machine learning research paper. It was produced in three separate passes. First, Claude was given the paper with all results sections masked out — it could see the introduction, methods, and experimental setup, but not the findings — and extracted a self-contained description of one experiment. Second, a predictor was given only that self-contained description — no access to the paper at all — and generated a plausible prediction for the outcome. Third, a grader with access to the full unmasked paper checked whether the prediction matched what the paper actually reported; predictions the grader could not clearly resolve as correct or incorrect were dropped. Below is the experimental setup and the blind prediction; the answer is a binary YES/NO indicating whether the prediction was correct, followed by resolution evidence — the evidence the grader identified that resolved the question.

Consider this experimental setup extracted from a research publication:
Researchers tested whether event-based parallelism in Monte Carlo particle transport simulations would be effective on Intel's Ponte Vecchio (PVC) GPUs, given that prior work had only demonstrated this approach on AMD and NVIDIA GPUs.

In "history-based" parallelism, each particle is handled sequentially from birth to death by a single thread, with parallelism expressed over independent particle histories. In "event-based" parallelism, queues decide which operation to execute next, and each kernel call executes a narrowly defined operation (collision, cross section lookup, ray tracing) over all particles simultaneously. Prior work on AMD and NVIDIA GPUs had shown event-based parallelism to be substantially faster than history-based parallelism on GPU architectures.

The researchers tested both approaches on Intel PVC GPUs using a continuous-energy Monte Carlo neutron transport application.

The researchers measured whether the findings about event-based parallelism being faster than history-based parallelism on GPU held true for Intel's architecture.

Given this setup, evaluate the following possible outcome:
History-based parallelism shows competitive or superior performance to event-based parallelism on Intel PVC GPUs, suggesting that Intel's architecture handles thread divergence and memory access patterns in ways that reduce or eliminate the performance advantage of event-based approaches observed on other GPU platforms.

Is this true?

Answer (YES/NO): NO